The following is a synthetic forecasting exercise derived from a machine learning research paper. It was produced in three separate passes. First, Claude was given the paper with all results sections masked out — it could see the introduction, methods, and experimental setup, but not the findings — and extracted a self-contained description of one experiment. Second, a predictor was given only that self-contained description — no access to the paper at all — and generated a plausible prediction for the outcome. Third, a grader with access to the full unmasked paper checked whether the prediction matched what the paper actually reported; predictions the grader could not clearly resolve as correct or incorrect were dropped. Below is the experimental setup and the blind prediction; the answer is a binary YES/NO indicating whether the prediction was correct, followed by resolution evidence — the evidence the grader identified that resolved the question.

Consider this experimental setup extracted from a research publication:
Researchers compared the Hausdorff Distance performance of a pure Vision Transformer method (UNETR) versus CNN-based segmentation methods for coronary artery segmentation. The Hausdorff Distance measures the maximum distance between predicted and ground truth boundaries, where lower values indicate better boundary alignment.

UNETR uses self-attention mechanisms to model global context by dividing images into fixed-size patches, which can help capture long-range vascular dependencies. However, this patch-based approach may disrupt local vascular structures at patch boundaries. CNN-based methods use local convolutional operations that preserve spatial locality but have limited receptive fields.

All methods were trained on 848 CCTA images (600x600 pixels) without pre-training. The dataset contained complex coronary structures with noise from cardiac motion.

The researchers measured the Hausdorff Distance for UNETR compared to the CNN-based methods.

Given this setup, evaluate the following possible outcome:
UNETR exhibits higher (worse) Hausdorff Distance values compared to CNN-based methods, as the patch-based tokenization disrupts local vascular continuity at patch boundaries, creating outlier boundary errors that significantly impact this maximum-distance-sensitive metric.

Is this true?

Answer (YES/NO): YES